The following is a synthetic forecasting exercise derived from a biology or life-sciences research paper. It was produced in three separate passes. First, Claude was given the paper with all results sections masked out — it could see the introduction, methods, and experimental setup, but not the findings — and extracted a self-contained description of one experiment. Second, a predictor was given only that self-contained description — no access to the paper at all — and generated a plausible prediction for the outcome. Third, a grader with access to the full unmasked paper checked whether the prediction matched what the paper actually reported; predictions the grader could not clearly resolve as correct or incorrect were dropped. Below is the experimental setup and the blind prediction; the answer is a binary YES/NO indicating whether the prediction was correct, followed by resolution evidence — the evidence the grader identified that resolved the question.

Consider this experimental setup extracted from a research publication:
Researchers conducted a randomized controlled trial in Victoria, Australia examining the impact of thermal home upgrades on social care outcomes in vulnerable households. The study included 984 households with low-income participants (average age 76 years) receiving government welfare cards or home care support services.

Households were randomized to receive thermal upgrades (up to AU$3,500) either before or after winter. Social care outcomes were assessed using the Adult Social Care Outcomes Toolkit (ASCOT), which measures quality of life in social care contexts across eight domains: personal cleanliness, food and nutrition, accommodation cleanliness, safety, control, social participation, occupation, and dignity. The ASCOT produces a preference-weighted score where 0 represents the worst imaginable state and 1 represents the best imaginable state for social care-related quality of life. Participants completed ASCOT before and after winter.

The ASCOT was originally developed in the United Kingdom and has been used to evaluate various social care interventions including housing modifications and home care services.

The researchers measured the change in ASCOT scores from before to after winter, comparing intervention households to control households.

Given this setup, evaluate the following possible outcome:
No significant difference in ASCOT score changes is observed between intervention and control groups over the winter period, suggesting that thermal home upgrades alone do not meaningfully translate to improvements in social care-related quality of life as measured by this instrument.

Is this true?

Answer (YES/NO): NO